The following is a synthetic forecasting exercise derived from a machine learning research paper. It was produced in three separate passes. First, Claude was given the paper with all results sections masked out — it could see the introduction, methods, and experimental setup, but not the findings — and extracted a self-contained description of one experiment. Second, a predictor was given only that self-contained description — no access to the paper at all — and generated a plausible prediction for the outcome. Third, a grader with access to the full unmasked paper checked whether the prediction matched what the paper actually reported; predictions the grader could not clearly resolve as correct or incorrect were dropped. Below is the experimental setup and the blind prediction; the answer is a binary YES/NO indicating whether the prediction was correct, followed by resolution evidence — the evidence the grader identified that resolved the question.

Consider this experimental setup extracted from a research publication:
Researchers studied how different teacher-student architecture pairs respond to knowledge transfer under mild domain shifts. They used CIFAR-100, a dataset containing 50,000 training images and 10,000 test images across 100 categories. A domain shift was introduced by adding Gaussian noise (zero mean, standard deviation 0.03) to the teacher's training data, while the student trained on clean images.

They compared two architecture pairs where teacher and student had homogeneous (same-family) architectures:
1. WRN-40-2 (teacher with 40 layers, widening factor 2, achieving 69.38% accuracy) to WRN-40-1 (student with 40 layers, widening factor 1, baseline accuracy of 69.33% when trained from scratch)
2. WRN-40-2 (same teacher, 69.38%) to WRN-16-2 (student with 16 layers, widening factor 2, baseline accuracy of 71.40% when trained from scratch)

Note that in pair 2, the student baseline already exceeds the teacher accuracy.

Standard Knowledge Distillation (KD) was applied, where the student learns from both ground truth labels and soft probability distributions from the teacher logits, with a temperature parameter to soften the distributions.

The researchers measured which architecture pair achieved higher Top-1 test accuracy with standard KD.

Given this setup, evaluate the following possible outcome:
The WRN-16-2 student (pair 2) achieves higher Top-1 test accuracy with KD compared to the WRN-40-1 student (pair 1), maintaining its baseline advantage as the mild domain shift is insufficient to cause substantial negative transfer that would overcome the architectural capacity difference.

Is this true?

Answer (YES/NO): YES